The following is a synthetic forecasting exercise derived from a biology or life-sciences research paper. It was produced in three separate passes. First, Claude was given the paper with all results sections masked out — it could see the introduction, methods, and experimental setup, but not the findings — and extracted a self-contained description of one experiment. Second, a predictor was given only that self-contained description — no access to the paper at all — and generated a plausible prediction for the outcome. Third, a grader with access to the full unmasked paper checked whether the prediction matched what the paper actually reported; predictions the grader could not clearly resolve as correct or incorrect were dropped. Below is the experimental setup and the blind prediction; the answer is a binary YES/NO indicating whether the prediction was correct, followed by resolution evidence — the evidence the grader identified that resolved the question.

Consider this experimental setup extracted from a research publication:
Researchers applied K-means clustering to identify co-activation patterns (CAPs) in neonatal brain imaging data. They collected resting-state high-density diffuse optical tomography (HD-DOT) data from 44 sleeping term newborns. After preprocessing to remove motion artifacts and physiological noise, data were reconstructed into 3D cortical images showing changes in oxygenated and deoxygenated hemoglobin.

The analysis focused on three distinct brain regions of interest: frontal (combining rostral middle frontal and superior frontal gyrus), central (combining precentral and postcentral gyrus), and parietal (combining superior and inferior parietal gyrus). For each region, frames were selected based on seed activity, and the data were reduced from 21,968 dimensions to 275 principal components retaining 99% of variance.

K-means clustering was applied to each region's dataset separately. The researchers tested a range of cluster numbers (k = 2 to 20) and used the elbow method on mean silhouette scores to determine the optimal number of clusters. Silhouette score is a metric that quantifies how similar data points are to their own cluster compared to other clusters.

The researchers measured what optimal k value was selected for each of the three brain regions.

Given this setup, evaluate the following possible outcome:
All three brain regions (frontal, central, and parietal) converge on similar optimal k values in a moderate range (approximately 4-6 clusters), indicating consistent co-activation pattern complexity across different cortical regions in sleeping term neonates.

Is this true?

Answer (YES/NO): NO